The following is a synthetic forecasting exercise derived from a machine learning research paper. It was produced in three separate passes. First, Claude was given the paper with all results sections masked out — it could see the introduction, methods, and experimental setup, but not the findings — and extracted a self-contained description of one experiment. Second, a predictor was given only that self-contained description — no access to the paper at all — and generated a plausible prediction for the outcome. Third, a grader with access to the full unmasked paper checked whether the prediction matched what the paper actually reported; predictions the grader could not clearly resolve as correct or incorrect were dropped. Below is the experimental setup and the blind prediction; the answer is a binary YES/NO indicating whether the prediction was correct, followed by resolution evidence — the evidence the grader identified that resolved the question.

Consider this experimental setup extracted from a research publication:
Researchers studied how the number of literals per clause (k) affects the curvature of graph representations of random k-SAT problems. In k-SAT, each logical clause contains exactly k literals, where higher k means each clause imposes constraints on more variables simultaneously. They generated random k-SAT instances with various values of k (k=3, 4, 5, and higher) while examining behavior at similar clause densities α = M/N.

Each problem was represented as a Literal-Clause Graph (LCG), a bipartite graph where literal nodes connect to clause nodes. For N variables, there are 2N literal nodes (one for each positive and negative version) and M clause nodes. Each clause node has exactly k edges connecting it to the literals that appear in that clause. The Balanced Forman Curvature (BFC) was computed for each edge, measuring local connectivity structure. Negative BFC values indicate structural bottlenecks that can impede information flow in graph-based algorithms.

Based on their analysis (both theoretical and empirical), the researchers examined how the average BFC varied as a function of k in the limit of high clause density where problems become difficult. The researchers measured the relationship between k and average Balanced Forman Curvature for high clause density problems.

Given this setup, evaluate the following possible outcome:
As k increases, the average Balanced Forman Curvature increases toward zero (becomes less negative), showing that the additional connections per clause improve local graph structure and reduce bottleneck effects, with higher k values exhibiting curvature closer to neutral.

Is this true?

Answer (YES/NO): NO